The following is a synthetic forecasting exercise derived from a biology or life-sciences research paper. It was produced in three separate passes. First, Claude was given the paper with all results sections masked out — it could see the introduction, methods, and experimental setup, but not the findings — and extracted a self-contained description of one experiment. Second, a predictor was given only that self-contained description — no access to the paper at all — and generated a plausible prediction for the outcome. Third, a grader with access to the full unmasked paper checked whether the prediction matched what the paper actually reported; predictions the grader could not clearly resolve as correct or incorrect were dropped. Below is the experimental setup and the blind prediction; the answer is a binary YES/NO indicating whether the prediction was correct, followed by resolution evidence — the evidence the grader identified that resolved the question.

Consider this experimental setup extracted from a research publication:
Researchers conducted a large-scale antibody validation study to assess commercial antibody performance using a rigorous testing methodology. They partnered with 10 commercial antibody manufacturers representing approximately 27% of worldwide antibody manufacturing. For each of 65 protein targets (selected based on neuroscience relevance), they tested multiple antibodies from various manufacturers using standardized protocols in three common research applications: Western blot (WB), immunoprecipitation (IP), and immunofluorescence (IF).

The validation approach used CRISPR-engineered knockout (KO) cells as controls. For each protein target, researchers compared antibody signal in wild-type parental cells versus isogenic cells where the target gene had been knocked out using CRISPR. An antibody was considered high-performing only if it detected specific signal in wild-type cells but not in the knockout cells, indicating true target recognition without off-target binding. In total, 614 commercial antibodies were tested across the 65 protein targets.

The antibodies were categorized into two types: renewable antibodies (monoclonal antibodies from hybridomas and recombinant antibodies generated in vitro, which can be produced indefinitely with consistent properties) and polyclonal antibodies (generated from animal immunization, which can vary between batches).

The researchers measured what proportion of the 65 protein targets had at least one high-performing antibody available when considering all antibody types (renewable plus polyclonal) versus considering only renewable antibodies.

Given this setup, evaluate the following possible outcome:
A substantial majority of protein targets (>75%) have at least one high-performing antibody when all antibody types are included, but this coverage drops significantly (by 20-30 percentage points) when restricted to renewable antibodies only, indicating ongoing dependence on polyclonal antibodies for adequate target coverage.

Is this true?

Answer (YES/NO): NO